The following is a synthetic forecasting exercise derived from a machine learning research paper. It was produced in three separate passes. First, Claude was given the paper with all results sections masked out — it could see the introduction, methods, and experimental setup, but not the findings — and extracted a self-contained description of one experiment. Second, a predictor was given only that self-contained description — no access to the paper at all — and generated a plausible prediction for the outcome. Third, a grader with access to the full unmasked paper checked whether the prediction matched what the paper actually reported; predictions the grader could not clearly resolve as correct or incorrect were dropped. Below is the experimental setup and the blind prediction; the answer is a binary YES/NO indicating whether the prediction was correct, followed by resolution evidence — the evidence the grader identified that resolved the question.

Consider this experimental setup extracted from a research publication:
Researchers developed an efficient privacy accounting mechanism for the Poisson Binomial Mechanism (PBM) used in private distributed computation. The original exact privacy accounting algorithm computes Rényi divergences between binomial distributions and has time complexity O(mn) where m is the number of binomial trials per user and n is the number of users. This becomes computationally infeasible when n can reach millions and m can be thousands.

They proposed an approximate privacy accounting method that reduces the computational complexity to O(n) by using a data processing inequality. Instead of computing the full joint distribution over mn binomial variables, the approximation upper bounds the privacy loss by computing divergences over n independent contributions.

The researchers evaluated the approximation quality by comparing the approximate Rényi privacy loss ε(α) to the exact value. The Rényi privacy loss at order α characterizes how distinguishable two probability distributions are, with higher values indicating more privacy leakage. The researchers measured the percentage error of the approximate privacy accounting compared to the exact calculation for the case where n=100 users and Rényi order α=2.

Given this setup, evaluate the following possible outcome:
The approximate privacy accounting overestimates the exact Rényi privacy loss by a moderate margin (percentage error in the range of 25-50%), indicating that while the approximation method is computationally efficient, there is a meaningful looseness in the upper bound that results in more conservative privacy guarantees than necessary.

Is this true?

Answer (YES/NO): NO